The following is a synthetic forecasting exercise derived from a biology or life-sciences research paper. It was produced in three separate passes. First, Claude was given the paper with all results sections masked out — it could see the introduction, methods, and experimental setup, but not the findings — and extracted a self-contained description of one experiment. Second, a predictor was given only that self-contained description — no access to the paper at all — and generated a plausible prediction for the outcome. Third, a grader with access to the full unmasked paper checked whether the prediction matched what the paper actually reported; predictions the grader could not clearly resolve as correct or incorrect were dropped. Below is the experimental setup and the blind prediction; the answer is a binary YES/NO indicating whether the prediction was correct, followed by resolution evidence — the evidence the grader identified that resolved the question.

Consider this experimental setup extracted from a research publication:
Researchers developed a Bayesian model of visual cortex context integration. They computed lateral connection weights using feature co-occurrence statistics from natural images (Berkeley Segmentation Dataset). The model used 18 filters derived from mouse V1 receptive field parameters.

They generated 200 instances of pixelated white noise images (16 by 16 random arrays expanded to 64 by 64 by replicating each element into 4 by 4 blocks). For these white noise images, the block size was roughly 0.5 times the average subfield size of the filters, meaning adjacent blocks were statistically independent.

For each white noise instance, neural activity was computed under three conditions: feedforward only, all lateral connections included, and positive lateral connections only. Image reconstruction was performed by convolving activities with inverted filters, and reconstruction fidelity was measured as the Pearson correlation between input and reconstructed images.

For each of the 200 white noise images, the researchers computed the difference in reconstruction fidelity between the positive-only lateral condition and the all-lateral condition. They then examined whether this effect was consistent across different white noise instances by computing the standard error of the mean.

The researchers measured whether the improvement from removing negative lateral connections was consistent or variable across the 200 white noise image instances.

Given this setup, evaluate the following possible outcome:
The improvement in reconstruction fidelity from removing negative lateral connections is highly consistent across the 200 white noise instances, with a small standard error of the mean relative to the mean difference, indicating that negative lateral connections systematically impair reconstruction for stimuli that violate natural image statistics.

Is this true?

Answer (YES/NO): YES